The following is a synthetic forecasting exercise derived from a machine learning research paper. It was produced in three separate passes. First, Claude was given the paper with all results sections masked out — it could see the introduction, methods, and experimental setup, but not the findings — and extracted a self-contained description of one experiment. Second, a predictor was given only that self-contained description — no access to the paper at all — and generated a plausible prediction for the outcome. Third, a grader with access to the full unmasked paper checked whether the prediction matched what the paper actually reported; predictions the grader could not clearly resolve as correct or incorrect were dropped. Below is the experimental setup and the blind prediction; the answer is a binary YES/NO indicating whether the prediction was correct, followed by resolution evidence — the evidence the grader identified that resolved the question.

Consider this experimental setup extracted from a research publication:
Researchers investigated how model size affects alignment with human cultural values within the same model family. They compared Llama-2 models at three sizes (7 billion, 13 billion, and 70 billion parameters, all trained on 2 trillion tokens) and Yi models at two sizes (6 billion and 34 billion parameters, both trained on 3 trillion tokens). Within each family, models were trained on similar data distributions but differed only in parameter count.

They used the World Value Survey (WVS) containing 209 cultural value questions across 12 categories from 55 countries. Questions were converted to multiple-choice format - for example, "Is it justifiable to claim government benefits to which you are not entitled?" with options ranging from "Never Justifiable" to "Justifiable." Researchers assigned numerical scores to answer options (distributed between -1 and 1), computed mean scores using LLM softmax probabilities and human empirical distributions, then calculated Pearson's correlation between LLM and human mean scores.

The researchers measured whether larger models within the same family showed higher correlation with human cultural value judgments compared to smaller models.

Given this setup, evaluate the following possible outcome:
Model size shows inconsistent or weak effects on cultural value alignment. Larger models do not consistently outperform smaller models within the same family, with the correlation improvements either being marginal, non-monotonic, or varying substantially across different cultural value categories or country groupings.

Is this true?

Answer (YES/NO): NO